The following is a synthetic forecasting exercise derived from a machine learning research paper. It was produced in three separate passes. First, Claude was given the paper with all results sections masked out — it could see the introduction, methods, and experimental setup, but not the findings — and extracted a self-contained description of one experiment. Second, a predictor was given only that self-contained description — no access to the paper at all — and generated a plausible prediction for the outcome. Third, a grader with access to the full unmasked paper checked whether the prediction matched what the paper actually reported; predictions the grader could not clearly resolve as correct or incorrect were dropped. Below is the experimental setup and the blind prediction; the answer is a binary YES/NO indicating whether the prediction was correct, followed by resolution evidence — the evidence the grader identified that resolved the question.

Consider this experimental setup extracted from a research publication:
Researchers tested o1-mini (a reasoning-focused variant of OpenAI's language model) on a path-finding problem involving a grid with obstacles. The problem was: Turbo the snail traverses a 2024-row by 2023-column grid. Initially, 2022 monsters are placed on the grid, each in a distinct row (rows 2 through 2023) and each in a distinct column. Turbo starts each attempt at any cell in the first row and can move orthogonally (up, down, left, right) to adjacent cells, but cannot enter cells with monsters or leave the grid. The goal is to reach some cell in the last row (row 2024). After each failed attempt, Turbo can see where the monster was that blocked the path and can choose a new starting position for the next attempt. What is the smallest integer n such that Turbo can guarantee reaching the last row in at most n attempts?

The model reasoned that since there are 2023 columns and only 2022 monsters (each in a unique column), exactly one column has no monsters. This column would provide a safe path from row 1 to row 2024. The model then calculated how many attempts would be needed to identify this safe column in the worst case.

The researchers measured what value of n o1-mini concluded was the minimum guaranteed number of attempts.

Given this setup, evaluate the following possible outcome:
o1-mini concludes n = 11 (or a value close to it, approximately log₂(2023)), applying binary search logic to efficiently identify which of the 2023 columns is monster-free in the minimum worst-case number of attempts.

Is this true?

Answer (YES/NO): NO